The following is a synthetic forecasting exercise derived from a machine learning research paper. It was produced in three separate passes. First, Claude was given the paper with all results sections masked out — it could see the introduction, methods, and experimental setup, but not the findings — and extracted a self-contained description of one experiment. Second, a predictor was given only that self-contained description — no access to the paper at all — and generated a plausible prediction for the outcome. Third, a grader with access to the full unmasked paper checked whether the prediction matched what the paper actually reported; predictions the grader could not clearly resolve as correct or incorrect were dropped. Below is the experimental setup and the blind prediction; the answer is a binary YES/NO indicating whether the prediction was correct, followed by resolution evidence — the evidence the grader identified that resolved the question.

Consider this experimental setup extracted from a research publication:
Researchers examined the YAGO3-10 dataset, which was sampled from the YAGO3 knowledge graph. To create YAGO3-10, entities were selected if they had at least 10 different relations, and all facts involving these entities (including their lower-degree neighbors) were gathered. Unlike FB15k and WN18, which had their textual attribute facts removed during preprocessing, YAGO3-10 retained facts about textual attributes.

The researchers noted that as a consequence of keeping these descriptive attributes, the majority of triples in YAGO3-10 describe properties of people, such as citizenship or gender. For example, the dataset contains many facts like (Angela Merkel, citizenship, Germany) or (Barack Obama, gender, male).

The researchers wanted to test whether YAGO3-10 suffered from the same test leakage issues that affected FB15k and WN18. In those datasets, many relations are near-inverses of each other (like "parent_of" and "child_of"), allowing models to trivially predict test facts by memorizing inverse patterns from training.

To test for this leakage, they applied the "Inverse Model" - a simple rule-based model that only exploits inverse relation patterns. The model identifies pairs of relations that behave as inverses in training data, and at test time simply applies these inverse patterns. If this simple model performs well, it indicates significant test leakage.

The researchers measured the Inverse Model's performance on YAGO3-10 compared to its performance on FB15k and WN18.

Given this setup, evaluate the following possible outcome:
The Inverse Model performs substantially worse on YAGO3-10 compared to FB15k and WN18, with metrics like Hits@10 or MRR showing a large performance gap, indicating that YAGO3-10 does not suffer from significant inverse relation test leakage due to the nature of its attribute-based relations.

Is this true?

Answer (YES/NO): YES